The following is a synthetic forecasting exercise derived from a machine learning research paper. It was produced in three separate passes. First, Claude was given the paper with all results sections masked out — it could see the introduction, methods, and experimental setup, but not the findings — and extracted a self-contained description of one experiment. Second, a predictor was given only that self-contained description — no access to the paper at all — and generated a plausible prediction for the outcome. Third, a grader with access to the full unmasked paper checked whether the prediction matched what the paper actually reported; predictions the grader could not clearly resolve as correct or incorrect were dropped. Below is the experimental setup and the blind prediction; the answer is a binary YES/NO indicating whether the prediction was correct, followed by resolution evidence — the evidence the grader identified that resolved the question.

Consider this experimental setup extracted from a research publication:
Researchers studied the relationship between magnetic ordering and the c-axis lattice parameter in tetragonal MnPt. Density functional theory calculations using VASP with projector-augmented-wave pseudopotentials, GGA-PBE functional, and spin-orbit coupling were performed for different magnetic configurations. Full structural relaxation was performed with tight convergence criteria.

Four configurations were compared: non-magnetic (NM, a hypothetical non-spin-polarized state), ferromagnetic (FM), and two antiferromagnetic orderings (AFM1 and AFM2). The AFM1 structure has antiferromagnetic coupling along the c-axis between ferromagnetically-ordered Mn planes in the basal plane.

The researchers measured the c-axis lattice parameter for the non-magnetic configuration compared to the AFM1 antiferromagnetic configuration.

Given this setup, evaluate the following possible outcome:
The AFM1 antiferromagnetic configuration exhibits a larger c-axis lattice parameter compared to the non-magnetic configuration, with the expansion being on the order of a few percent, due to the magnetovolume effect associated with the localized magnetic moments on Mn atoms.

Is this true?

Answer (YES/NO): NO